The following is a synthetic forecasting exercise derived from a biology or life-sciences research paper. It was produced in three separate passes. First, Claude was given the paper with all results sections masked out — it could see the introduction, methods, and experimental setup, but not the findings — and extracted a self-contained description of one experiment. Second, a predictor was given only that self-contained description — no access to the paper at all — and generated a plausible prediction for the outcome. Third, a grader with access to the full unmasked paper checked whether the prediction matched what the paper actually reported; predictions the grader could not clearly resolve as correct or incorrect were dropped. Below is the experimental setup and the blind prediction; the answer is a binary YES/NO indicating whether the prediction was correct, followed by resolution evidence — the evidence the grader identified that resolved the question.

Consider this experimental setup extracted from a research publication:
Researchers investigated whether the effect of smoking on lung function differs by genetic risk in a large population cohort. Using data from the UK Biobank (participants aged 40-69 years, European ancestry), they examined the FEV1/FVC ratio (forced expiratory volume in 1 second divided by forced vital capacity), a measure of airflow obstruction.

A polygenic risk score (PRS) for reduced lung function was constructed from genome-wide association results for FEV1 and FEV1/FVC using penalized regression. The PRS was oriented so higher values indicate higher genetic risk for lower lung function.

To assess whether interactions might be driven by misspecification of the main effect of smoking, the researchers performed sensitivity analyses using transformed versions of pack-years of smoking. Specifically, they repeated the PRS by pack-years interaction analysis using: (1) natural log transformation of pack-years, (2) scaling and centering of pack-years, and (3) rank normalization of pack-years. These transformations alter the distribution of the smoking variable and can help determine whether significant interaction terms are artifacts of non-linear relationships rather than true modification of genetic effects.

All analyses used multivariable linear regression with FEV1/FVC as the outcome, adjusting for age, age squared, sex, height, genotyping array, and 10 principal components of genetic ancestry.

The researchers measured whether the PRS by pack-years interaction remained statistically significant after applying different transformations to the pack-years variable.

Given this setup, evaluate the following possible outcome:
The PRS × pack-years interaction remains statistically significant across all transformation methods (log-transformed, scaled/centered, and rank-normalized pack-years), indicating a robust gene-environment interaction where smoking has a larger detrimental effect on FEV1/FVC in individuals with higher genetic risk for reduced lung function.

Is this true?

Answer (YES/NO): YES